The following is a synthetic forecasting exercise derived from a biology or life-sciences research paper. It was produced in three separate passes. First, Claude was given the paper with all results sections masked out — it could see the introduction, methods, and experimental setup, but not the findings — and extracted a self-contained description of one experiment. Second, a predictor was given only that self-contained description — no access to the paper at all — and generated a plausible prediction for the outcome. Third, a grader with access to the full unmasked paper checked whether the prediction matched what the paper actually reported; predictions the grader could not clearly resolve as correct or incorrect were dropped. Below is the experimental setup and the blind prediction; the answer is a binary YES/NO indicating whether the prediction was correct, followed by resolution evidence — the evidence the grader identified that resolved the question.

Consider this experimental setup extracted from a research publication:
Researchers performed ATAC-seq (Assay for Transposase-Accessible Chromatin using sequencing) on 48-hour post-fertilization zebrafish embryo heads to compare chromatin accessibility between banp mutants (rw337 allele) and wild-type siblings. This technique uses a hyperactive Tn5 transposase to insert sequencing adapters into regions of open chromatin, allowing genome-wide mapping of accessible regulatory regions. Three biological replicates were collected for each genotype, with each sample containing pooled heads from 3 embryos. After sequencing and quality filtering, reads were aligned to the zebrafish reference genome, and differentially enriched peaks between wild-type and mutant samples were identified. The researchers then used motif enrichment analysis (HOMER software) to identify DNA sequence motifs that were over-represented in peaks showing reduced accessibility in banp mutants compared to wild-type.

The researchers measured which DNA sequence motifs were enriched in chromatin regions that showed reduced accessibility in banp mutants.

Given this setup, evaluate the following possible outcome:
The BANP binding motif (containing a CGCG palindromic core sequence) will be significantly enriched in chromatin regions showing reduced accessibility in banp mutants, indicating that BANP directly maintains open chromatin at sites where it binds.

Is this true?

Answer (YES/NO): YES